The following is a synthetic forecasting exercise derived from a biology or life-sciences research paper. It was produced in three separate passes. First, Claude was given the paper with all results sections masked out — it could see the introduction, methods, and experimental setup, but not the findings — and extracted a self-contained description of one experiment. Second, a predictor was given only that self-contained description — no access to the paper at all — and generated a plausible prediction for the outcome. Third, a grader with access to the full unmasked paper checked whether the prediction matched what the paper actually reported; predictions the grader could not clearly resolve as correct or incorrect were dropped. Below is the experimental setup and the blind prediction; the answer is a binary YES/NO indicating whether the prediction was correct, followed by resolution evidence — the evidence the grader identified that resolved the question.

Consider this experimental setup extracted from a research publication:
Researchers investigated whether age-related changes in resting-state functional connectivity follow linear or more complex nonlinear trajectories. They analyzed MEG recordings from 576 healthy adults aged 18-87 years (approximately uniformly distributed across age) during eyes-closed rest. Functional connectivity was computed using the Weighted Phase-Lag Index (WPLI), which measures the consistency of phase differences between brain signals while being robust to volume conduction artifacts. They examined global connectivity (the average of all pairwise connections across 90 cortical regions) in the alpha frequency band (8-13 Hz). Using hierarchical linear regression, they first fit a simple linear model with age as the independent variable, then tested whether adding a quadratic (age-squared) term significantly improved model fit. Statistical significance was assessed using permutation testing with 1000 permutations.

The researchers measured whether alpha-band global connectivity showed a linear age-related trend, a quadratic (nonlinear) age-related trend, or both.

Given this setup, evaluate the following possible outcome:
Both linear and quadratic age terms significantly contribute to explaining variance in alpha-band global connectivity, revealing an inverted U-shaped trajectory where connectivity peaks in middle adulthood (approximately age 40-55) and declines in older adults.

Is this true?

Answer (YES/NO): NO